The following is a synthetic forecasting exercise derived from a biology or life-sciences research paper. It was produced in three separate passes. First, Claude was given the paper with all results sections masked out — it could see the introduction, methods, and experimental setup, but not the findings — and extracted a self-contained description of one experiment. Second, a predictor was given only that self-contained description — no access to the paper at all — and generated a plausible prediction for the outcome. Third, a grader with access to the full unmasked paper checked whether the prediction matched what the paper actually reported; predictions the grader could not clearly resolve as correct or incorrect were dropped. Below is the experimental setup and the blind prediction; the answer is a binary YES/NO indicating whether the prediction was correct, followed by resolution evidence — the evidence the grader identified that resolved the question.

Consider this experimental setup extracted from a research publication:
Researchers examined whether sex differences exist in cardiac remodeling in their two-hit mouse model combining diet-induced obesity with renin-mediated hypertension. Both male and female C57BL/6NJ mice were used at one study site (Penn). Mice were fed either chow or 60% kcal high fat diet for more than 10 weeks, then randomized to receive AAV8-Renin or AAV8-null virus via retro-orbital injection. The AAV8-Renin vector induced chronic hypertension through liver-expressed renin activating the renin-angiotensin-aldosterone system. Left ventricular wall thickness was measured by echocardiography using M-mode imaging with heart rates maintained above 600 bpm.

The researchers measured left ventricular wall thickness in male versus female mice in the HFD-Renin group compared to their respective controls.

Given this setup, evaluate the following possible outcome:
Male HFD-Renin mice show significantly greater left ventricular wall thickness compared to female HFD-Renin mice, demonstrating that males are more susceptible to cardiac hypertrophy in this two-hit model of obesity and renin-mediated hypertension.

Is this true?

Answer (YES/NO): YES